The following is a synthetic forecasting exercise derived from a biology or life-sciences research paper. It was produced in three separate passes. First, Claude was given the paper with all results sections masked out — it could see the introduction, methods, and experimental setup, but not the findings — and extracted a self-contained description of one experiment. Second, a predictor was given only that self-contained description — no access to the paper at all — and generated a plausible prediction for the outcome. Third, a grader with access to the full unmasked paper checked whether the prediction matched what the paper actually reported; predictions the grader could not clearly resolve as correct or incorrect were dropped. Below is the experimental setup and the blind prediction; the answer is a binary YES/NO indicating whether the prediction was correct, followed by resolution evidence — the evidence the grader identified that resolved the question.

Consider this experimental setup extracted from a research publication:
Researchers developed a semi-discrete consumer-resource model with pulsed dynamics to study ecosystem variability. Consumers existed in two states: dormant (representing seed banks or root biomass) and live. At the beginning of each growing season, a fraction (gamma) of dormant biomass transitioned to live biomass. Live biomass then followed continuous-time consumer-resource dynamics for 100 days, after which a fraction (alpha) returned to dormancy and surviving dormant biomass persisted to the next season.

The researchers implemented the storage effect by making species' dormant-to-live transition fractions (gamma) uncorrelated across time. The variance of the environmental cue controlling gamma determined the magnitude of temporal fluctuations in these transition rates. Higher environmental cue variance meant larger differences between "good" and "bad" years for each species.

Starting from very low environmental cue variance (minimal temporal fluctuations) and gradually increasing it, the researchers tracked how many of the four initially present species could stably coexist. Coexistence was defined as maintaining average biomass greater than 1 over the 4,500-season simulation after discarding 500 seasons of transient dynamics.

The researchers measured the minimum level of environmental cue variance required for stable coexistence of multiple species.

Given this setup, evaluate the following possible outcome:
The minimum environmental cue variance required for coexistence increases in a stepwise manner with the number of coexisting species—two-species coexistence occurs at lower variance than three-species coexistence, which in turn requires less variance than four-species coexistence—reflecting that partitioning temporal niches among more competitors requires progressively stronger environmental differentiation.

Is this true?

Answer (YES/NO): YES